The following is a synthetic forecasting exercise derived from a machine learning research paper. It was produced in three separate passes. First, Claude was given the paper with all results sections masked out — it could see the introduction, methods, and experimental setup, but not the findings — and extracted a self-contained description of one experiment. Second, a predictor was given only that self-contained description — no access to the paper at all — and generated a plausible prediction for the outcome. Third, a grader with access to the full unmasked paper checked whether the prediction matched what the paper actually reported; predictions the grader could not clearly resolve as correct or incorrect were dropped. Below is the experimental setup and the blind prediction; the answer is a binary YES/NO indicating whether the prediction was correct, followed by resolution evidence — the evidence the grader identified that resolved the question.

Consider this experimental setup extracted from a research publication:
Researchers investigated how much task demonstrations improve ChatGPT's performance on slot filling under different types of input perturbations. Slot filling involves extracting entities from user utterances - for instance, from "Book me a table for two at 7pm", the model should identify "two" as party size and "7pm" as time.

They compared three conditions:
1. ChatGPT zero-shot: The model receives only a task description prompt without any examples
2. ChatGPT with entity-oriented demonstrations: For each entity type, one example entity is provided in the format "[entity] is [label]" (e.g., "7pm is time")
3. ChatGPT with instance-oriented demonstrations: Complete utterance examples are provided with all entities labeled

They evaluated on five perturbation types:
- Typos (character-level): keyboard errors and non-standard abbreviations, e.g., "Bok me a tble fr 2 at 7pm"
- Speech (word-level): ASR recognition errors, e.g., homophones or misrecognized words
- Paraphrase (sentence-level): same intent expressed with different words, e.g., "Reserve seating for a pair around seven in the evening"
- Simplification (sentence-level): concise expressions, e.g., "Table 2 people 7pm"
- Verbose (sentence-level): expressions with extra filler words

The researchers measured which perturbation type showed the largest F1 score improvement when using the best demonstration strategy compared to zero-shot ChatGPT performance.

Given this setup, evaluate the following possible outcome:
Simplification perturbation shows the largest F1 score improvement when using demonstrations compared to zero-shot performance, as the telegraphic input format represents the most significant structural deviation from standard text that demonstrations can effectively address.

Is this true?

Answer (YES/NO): NO